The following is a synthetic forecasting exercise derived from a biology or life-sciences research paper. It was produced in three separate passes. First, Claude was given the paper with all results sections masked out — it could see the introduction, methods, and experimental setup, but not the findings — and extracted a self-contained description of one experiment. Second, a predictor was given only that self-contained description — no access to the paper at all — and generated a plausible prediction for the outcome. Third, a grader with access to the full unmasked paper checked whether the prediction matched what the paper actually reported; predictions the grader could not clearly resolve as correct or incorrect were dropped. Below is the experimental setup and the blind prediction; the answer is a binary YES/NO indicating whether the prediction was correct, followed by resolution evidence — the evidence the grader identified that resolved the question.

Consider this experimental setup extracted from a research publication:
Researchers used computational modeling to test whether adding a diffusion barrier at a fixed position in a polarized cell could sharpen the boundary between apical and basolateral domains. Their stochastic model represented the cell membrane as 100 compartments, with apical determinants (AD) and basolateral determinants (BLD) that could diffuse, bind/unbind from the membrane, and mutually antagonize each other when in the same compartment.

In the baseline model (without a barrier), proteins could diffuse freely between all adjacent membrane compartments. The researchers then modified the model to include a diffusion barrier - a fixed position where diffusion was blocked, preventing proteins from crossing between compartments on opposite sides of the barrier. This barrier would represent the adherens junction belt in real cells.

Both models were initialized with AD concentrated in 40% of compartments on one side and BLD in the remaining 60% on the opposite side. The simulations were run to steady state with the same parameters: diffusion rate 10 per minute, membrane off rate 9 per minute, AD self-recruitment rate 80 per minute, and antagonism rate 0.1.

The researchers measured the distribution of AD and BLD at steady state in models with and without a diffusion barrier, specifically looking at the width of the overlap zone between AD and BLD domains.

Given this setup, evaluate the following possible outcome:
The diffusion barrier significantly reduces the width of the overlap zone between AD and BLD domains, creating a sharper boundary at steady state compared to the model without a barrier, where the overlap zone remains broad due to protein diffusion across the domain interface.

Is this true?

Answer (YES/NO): YES